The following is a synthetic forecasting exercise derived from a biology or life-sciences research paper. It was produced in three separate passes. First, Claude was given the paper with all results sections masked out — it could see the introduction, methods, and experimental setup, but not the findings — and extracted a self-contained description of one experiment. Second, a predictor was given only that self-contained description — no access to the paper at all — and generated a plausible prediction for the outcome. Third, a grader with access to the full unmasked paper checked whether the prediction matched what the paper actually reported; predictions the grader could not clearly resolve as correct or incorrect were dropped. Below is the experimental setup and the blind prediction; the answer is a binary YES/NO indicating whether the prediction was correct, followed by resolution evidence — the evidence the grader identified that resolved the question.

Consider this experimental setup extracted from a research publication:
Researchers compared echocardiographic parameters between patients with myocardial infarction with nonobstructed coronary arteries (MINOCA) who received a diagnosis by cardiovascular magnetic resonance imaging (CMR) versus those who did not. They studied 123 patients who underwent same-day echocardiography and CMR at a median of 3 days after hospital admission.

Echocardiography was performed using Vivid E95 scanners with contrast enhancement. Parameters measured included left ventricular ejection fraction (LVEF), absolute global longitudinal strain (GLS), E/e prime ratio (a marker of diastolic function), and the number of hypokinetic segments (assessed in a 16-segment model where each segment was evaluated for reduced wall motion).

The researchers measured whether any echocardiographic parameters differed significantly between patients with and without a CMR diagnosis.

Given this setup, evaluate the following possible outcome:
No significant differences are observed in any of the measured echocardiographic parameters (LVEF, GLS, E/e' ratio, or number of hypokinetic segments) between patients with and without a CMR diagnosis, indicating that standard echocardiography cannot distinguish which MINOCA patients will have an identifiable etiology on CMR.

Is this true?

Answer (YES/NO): NO